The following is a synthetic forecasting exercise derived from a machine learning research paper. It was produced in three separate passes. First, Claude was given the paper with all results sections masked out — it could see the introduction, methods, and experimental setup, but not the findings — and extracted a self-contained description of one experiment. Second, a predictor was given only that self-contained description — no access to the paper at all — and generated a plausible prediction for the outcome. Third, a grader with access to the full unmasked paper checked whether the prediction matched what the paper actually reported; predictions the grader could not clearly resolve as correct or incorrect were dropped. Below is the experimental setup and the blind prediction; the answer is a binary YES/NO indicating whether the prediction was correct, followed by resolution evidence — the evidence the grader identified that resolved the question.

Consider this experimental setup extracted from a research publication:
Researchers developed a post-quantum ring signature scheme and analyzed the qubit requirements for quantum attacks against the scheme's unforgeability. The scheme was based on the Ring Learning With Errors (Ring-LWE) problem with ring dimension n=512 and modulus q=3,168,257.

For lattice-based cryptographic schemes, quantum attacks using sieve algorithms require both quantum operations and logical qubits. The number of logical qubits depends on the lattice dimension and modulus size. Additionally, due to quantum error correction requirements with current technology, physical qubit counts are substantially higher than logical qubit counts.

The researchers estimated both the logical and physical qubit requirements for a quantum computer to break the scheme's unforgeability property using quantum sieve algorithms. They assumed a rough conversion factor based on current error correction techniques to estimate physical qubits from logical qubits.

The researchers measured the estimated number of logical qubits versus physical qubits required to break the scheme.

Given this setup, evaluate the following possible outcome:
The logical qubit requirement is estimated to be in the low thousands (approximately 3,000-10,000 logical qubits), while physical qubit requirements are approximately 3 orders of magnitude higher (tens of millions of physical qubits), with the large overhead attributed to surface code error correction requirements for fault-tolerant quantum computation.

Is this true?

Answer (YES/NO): NO